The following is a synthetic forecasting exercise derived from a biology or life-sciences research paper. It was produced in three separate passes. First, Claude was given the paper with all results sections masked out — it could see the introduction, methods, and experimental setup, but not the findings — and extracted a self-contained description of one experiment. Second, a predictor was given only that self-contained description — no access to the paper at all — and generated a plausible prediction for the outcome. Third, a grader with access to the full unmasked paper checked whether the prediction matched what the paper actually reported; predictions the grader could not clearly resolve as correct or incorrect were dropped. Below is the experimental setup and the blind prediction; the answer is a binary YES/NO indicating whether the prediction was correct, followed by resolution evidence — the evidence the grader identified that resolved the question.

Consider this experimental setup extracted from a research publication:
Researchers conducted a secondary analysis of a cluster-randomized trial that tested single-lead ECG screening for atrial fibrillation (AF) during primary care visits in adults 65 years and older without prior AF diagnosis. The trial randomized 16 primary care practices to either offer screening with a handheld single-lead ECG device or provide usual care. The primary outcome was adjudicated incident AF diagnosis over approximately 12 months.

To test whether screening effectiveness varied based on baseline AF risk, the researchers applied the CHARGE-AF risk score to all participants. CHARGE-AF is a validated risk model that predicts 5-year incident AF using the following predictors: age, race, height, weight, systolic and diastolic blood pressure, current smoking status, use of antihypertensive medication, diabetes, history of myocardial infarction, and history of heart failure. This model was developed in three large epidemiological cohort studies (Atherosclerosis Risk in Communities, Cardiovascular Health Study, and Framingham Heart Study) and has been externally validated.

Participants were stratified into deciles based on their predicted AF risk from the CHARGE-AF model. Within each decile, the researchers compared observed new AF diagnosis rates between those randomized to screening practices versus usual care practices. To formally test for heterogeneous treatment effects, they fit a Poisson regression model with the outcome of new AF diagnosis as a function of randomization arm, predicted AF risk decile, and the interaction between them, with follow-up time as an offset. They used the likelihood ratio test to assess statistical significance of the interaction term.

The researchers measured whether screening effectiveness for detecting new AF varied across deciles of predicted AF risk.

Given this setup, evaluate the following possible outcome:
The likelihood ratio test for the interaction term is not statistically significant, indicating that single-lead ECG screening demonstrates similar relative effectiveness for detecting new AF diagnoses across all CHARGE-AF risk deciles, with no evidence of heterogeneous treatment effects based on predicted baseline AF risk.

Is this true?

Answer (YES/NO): YES